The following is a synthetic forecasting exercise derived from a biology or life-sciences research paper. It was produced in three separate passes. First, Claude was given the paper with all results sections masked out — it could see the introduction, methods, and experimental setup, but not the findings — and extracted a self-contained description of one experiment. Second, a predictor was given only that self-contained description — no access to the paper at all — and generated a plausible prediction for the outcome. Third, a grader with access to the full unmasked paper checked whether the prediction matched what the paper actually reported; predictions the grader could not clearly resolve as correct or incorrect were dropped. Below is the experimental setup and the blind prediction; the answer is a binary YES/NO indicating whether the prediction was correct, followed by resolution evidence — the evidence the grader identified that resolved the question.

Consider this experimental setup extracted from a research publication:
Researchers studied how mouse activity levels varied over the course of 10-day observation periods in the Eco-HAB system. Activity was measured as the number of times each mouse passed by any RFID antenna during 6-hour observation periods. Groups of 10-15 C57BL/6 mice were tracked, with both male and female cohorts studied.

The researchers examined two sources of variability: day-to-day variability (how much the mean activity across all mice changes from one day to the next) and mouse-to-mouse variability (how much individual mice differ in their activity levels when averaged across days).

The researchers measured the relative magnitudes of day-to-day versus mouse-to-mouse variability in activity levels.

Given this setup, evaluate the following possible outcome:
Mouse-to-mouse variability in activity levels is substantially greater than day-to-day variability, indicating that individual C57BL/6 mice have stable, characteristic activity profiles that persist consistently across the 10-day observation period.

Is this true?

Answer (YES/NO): YES